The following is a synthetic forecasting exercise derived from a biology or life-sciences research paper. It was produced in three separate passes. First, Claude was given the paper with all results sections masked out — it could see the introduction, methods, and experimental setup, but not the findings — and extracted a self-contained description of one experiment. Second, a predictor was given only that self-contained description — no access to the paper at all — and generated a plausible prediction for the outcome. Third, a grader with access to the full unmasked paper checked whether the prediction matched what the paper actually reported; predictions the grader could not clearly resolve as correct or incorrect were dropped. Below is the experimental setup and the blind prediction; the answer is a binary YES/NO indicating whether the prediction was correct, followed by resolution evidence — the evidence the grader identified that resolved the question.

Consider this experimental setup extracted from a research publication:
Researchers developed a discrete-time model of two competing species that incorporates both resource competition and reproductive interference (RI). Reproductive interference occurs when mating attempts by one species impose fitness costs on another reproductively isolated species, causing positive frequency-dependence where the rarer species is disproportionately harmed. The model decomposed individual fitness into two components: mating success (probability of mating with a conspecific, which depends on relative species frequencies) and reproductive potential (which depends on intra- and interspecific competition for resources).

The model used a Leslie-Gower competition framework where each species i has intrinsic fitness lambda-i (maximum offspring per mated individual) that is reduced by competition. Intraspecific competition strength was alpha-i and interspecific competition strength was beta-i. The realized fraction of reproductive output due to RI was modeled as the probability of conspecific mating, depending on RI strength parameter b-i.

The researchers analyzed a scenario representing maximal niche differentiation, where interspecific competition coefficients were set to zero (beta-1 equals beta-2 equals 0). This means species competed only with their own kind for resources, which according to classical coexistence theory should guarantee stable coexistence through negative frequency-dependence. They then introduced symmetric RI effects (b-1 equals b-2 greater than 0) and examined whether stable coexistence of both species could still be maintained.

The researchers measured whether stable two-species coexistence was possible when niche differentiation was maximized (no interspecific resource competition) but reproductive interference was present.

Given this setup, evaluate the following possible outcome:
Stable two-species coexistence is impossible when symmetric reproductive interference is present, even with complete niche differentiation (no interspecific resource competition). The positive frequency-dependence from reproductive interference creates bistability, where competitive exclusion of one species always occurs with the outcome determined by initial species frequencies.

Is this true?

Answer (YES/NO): NO